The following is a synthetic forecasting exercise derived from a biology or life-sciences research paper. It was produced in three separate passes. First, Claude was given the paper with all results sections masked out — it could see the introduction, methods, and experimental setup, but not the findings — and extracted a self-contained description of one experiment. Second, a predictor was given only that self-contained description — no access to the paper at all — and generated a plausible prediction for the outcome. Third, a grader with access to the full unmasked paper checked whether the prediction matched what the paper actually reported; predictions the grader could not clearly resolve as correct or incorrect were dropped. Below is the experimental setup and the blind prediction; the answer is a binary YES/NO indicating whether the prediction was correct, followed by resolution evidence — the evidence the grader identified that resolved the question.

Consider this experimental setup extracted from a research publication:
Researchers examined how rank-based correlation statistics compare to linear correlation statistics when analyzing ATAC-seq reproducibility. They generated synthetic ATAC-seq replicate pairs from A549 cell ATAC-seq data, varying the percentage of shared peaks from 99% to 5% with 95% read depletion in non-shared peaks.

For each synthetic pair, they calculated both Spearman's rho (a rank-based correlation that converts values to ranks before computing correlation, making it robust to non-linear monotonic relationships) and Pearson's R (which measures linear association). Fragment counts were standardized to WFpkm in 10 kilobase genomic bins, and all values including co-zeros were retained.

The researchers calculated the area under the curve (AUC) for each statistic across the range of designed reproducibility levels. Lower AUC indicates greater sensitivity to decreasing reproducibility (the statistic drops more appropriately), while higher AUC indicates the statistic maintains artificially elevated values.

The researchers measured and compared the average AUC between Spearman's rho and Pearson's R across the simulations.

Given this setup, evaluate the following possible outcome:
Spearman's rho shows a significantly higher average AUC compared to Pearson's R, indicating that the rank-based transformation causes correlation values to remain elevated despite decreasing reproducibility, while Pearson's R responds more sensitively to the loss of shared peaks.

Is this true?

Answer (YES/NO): YES